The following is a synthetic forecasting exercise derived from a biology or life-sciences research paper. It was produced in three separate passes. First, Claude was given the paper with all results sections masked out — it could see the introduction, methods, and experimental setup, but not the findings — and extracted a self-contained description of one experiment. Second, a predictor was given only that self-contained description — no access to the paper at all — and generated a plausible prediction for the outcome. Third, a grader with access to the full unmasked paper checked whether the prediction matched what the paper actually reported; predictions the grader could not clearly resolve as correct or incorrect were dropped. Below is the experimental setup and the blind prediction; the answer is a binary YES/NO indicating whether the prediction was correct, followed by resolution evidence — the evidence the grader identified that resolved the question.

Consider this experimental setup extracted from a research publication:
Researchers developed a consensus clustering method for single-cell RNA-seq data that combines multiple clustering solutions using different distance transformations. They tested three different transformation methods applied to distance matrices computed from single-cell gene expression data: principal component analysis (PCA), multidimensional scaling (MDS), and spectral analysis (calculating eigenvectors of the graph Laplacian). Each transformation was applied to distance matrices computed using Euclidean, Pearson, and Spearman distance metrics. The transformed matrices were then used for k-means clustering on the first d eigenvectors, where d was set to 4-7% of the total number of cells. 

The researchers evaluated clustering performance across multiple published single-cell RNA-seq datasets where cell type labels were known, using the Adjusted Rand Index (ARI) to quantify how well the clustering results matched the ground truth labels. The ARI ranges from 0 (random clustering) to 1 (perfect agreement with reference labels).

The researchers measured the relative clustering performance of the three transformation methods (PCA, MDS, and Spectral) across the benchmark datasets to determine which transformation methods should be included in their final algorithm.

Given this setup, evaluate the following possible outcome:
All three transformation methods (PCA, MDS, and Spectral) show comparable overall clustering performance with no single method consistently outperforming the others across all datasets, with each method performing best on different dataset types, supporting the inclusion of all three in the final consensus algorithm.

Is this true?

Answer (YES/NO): NO